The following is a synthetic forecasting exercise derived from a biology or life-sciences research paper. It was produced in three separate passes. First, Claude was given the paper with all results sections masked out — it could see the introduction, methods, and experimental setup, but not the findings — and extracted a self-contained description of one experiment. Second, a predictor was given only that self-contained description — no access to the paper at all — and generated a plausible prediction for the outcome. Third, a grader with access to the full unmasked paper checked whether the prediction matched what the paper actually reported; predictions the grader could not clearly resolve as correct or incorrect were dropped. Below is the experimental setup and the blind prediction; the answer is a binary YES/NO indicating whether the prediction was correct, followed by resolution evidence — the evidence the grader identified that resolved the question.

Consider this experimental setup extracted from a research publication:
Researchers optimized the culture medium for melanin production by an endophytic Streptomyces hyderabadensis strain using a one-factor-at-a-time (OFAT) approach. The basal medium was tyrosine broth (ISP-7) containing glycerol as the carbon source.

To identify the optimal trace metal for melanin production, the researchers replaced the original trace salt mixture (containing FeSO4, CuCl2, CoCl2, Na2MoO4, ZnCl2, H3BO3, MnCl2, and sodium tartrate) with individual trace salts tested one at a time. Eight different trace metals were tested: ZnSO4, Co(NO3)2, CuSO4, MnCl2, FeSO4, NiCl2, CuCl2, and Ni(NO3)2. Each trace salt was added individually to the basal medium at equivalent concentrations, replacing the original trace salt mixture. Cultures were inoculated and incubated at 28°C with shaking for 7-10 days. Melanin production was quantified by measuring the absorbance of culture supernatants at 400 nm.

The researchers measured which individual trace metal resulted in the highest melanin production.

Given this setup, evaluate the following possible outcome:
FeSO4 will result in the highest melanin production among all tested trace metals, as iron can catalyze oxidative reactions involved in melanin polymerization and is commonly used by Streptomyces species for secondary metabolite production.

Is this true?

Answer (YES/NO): NO